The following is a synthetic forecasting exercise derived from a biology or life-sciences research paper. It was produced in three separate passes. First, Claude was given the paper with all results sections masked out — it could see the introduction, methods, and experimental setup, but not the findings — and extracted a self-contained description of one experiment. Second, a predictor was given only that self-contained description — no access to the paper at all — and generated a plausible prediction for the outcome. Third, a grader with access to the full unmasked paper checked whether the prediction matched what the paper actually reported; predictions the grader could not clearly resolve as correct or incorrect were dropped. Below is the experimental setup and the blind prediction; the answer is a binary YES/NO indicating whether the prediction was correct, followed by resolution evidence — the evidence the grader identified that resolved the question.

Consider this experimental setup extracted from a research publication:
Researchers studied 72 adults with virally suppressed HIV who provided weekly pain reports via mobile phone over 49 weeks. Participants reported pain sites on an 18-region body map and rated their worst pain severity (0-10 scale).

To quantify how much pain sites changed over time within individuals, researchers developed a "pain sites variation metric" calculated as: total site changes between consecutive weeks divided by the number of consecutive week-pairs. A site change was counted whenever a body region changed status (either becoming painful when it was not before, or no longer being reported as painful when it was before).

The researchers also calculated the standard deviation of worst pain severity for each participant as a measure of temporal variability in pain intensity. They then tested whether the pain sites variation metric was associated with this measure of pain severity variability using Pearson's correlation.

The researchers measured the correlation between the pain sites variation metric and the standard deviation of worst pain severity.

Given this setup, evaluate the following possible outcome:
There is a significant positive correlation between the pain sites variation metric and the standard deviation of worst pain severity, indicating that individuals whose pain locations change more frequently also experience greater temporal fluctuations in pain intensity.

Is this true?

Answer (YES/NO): NO